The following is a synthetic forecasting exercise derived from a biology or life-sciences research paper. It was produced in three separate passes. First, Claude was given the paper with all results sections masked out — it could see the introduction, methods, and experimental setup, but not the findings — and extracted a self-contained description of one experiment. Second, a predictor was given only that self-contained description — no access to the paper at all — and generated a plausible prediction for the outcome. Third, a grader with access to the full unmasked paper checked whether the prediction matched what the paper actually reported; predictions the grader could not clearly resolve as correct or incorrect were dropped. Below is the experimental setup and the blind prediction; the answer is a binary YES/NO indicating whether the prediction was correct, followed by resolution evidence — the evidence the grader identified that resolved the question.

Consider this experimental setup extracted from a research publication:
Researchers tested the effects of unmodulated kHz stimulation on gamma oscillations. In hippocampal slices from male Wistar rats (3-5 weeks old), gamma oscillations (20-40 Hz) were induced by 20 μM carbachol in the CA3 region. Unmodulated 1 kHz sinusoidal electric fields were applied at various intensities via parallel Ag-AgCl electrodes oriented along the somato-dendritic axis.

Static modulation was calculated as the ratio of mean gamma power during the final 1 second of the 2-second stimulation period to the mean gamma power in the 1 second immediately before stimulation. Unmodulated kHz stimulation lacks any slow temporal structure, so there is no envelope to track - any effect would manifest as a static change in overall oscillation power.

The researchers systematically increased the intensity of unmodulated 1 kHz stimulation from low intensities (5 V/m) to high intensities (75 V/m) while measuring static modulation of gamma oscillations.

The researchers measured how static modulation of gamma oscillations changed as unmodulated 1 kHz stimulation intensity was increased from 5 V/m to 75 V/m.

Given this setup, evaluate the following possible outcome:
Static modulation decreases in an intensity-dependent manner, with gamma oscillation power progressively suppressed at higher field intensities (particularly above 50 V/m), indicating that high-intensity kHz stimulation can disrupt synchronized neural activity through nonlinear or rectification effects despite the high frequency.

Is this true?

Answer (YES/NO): NO